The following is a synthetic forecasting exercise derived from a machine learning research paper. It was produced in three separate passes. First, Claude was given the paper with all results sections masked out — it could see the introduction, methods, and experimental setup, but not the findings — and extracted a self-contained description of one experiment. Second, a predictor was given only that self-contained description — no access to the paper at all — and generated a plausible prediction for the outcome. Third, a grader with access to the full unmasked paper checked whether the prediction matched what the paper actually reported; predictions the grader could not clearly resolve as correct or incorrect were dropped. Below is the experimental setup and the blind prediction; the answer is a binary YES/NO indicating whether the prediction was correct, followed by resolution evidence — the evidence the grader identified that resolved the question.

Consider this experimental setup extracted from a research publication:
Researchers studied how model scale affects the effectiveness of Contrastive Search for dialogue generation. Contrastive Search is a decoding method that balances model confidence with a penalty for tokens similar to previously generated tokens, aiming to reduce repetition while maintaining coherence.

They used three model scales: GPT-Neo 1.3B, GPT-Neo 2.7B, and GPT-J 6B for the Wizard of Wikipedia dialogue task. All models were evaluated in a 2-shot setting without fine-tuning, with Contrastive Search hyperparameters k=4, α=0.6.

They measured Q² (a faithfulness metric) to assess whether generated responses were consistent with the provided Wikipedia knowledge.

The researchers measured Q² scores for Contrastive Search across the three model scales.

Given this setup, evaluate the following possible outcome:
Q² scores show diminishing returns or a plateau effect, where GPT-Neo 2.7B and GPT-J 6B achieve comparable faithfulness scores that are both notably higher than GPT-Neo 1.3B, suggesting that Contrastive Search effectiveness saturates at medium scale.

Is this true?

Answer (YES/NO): NO